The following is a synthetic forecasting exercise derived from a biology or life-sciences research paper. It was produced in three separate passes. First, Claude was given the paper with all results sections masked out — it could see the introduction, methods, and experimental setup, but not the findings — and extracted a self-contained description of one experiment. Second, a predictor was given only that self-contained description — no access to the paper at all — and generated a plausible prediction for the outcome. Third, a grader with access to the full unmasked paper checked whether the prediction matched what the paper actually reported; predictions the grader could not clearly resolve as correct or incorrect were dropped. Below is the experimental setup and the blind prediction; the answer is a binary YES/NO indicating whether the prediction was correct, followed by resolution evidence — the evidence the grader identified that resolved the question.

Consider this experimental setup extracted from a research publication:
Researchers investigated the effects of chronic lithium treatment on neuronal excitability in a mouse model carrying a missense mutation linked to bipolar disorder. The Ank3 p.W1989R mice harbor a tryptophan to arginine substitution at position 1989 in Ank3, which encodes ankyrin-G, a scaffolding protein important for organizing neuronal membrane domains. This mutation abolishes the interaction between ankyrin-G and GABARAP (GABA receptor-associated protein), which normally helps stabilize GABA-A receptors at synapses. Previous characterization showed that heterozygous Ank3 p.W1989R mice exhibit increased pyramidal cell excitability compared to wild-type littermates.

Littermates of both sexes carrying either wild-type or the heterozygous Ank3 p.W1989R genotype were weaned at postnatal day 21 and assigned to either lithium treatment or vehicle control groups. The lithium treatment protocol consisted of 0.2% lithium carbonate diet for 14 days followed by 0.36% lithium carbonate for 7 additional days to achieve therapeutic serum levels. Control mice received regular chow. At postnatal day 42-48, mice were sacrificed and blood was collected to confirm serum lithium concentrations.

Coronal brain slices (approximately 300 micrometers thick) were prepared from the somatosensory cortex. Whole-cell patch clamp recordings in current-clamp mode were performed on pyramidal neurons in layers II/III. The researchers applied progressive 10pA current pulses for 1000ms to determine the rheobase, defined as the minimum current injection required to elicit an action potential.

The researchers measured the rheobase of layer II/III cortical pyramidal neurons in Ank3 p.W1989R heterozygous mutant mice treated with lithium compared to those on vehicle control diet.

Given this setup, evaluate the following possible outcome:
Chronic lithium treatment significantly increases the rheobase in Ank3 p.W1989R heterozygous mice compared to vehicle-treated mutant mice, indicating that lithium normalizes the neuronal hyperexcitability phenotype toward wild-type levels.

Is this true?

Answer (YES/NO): NO